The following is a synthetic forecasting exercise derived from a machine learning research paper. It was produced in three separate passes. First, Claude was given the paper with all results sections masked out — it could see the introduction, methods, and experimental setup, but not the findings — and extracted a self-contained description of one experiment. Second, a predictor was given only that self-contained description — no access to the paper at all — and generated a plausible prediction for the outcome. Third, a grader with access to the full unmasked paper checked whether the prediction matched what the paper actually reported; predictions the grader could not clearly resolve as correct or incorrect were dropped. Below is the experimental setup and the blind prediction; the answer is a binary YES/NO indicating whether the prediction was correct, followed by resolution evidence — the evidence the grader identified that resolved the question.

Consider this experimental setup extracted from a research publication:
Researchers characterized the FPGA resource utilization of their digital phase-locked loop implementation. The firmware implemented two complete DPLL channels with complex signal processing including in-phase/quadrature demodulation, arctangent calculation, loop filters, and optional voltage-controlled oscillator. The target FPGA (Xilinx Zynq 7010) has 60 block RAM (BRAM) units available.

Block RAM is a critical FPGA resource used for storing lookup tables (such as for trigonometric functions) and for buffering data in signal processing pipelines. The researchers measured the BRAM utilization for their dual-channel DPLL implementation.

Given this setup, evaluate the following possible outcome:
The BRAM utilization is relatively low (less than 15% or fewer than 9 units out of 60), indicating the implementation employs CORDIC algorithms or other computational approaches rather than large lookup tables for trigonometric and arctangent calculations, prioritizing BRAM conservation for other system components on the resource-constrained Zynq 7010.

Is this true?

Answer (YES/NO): NO